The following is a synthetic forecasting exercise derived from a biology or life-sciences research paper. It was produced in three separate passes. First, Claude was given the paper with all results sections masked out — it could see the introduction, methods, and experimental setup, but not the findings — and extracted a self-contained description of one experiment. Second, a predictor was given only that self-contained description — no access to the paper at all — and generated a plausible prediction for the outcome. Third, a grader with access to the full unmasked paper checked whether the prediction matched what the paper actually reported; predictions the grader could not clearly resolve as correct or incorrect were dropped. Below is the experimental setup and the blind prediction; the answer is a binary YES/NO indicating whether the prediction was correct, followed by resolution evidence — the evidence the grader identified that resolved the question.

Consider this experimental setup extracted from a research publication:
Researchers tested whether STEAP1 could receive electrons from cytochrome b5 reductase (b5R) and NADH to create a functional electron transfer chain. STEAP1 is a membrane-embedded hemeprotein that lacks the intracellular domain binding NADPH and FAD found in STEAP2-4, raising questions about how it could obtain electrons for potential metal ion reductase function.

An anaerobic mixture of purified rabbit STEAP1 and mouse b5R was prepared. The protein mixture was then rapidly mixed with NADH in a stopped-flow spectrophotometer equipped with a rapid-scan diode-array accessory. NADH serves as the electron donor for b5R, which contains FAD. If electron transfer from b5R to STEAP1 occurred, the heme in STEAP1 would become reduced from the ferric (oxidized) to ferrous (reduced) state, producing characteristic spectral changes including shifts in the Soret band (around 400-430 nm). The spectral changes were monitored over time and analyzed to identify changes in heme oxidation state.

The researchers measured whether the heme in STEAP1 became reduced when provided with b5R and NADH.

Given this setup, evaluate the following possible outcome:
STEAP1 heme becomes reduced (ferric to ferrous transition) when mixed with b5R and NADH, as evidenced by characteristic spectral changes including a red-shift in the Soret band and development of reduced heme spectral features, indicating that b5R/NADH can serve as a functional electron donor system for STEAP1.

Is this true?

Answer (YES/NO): YES